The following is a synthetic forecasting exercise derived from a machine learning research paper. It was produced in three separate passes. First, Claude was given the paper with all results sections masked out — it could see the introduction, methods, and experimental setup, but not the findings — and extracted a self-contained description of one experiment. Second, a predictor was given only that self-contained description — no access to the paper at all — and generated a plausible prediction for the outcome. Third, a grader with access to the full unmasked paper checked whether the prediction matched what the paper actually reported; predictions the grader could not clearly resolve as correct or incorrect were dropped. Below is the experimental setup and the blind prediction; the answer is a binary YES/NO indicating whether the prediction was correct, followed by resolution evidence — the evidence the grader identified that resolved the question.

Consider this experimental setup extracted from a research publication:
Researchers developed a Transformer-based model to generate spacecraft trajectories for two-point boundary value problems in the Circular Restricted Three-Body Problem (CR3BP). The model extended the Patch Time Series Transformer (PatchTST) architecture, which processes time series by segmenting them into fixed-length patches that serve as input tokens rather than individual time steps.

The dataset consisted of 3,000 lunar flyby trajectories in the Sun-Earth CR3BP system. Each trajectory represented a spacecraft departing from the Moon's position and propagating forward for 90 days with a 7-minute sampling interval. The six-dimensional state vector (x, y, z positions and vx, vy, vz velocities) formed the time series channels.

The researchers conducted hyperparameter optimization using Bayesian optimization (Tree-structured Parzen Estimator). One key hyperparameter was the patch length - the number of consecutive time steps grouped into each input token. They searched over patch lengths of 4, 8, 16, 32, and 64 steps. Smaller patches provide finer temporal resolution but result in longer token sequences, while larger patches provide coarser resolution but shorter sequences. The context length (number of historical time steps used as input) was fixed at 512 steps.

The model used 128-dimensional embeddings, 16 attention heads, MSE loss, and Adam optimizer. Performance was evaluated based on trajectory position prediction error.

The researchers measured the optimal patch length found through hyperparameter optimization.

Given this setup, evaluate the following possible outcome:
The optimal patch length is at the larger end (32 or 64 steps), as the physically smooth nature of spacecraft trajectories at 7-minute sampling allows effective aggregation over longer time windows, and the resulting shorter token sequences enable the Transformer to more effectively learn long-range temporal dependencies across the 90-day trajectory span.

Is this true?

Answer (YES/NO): YES